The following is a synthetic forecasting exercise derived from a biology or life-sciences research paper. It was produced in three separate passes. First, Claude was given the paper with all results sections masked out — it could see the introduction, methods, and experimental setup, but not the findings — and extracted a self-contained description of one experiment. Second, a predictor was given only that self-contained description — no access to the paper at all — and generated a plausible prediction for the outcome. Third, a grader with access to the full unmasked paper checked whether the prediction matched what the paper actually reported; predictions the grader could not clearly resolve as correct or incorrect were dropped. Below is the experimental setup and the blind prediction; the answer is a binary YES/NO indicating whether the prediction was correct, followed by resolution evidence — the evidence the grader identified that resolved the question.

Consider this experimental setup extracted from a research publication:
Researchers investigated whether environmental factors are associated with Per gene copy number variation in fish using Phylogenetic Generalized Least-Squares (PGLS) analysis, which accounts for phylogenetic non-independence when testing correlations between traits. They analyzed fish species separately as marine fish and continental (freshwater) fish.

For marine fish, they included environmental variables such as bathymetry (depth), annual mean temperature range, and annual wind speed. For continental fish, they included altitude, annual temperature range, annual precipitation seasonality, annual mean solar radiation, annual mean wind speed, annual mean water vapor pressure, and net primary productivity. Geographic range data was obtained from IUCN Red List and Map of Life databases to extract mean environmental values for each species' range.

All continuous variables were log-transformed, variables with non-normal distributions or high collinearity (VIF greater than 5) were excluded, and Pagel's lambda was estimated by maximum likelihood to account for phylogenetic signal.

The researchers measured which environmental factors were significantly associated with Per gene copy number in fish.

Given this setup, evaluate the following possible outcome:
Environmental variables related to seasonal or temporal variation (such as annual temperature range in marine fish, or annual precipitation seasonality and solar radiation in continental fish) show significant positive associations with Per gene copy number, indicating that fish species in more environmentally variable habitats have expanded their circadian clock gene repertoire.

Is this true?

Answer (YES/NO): NO